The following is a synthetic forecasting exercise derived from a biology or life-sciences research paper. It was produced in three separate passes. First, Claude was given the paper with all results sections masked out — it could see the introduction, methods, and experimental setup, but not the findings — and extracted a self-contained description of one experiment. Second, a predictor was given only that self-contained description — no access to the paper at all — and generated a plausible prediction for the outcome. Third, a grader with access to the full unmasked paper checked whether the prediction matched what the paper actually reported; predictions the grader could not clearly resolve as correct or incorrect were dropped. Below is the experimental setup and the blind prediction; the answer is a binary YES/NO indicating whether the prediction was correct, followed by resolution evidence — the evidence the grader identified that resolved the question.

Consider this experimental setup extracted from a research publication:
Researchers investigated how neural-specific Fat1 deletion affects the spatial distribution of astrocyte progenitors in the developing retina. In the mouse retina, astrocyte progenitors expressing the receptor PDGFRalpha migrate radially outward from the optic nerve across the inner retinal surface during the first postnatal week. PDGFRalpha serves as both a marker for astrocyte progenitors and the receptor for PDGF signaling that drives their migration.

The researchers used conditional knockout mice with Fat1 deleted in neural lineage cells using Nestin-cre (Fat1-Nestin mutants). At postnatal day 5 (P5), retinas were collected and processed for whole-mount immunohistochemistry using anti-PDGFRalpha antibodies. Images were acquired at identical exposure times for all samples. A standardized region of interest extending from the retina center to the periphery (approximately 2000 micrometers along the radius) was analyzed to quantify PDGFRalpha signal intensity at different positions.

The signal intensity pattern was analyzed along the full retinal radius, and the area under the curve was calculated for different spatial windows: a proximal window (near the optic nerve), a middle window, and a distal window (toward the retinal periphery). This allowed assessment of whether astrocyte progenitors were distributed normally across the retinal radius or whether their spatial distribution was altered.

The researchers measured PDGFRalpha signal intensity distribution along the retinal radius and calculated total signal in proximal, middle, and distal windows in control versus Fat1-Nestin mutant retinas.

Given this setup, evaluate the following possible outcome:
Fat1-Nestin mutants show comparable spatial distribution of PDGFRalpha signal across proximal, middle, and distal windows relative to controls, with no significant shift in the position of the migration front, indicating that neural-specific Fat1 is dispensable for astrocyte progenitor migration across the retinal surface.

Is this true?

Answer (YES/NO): NO